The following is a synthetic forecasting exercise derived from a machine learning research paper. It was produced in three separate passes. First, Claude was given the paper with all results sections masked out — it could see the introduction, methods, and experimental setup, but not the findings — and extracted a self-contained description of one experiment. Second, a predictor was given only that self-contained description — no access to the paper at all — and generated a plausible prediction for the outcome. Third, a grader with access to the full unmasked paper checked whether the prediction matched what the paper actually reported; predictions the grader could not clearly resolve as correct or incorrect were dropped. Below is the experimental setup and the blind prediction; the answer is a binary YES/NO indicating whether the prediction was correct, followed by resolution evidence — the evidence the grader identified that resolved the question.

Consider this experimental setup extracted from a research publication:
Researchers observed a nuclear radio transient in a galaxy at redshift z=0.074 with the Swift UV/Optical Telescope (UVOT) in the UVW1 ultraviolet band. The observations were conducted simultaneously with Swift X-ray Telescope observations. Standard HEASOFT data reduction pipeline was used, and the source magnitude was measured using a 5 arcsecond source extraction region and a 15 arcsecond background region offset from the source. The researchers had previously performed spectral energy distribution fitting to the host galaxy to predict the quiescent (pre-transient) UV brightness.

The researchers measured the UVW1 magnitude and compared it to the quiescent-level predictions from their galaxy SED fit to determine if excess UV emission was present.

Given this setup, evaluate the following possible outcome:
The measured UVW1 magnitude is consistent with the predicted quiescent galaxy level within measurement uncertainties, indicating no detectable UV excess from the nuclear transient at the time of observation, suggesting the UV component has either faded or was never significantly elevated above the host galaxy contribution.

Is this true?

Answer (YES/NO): YES